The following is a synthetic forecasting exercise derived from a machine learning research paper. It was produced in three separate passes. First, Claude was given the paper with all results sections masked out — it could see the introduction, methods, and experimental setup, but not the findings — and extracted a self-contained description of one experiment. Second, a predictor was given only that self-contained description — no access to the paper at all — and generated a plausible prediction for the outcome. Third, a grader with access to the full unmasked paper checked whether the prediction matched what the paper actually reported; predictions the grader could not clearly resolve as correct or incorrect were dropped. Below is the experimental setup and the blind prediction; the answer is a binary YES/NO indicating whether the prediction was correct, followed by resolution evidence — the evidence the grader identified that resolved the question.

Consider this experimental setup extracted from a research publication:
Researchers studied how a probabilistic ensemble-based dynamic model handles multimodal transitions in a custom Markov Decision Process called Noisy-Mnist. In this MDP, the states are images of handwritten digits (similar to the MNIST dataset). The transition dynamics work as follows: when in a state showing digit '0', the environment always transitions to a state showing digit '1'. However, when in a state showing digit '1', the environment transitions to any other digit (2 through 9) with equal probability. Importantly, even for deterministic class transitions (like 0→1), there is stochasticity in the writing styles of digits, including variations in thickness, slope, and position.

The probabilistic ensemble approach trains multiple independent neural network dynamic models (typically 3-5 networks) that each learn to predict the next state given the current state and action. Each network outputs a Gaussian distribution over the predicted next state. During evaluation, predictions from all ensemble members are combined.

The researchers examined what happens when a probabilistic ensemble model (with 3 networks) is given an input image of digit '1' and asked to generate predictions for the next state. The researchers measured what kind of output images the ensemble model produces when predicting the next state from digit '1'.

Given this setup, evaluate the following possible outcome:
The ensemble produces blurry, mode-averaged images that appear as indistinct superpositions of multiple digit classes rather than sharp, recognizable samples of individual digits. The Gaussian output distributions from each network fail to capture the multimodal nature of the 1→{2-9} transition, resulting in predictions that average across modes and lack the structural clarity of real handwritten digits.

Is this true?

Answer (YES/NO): YES